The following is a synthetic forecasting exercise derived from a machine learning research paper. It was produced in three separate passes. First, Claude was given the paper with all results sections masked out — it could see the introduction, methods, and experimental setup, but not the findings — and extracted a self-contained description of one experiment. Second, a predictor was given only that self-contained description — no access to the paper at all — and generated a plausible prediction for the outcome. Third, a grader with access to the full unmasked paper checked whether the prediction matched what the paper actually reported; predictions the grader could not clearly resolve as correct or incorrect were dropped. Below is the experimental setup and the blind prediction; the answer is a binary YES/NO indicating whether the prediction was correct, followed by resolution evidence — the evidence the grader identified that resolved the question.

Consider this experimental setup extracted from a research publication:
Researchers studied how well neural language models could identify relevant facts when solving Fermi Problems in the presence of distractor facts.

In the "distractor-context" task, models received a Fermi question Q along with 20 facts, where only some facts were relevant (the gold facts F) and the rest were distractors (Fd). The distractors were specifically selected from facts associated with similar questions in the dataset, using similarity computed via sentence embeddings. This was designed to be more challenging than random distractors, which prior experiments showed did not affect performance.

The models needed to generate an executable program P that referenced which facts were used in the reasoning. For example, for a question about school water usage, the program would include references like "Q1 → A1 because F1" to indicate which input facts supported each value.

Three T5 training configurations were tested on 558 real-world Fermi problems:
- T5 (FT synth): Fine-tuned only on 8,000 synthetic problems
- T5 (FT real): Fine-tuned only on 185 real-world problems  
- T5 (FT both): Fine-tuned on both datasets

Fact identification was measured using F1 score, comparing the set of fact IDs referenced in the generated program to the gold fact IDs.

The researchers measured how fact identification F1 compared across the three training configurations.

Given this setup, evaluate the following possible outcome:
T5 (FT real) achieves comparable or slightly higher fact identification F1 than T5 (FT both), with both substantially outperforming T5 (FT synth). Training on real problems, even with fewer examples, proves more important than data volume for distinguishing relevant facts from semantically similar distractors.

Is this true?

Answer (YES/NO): NO